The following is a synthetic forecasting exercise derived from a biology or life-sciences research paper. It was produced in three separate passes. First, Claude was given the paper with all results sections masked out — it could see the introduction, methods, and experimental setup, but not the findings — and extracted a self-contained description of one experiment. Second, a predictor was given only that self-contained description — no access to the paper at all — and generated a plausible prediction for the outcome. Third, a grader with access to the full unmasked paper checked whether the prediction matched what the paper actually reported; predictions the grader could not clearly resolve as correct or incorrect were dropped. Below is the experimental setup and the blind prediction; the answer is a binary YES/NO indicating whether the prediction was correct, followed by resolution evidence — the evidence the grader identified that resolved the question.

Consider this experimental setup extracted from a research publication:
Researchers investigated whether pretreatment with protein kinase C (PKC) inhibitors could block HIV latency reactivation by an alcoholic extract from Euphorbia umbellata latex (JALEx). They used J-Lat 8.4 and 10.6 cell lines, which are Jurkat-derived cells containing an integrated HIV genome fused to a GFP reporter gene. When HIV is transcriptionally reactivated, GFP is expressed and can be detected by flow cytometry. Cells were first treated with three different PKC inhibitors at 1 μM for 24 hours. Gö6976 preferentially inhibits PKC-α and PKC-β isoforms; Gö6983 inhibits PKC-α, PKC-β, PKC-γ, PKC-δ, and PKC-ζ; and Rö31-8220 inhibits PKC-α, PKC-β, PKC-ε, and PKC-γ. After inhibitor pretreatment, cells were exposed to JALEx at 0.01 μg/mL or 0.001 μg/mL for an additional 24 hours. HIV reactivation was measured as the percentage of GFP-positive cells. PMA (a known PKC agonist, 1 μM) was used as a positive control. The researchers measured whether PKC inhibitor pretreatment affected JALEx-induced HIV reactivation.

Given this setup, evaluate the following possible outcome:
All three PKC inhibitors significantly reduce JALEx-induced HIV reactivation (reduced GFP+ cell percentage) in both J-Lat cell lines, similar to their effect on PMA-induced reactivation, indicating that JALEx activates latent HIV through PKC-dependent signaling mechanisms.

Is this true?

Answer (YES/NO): YES